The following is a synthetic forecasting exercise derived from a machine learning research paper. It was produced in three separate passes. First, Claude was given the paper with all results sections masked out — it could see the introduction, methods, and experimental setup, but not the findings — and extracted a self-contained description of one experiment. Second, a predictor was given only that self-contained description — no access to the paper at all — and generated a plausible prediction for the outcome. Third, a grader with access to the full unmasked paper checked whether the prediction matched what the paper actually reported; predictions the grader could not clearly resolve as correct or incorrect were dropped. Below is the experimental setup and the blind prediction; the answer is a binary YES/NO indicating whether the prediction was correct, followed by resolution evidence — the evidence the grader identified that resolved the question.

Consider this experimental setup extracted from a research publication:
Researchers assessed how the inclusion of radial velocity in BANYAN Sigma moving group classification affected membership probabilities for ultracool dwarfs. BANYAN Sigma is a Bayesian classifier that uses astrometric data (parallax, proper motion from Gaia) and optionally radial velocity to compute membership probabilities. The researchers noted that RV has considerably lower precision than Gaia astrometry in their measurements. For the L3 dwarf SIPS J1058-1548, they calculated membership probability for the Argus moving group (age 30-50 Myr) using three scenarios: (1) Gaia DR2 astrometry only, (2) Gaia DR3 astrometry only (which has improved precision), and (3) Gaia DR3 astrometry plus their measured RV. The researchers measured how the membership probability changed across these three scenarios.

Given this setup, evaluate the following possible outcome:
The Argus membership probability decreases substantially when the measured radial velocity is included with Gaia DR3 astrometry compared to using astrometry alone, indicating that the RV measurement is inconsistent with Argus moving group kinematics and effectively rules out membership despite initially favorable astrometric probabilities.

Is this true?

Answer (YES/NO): NO